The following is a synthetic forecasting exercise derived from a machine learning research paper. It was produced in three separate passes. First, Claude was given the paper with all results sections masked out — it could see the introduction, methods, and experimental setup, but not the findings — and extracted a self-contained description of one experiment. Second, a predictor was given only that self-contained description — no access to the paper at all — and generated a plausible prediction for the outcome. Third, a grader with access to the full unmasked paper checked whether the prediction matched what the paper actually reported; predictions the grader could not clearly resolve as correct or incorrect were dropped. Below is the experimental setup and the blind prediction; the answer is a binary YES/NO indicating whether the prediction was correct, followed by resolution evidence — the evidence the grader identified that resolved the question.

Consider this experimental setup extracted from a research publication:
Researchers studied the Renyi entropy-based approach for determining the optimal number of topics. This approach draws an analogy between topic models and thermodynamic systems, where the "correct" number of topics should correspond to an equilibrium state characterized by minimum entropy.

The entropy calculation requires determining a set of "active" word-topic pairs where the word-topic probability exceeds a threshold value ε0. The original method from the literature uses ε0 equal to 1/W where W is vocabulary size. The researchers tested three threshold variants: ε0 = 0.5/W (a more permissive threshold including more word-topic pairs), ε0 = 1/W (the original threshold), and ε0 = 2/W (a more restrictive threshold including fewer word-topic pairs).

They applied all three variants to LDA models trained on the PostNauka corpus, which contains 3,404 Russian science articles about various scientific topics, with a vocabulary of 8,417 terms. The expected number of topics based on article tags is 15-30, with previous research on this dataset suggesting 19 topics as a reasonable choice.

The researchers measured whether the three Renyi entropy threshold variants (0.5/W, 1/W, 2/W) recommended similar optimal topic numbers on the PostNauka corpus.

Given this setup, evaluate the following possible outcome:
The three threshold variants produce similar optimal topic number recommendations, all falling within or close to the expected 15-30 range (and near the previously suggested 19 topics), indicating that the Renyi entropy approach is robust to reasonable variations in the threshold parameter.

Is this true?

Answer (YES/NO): NO